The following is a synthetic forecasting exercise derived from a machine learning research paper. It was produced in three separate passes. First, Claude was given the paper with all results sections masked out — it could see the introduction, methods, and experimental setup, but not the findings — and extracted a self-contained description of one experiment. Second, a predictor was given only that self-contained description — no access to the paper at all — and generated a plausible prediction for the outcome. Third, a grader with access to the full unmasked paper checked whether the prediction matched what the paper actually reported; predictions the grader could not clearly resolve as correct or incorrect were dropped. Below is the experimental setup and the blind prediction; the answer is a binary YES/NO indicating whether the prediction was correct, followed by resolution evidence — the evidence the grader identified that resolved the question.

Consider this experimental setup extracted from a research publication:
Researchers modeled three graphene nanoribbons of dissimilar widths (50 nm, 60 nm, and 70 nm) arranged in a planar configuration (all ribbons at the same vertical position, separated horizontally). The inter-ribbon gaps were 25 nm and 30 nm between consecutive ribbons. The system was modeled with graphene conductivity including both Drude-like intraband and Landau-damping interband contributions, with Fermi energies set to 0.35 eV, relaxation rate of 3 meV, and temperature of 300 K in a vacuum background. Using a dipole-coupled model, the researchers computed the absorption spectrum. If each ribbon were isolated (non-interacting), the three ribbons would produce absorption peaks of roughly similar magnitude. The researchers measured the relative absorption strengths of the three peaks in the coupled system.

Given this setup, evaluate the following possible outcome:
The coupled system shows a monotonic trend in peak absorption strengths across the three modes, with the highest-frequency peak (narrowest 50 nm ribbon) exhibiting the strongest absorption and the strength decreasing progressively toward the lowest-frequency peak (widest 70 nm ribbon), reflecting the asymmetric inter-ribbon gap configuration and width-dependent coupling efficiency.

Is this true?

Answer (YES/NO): NO